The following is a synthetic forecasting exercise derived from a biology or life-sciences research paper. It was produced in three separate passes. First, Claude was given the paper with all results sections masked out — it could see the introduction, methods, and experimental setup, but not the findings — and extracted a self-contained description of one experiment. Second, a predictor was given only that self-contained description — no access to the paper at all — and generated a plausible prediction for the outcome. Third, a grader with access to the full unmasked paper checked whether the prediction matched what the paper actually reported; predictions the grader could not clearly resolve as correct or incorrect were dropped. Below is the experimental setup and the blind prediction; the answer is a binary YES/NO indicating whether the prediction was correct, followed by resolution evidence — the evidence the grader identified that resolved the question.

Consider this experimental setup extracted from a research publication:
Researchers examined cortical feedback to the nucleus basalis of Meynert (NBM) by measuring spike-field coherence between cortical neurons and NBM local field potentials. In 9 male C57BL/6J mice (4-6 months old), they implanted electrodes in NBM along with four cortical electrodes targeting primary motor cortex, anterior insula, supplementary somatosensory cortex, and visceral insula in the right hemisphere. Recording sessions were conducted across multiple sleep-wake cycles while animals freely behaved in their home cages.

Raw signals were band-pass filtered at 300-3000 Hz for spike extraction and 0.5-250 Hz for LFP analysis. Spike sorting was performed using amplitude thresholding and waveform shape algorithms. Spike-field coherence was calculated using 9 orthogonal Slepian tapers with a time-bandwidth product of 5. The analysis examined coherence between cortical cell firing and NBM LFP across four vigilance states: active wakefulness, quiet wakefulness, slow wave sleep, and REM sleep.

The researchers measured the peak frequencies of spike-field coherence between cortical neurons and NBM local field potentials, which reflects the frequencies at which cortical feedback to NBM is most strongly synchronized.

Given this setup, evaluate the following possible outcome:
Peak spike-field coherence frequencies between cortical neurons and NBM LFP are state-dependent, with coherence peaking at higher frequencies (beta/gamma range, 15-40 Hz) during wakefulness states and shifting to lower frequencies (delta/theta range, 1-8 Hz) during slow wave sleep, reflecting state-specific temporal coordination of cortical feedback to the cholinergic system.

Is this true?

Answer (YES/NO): NO